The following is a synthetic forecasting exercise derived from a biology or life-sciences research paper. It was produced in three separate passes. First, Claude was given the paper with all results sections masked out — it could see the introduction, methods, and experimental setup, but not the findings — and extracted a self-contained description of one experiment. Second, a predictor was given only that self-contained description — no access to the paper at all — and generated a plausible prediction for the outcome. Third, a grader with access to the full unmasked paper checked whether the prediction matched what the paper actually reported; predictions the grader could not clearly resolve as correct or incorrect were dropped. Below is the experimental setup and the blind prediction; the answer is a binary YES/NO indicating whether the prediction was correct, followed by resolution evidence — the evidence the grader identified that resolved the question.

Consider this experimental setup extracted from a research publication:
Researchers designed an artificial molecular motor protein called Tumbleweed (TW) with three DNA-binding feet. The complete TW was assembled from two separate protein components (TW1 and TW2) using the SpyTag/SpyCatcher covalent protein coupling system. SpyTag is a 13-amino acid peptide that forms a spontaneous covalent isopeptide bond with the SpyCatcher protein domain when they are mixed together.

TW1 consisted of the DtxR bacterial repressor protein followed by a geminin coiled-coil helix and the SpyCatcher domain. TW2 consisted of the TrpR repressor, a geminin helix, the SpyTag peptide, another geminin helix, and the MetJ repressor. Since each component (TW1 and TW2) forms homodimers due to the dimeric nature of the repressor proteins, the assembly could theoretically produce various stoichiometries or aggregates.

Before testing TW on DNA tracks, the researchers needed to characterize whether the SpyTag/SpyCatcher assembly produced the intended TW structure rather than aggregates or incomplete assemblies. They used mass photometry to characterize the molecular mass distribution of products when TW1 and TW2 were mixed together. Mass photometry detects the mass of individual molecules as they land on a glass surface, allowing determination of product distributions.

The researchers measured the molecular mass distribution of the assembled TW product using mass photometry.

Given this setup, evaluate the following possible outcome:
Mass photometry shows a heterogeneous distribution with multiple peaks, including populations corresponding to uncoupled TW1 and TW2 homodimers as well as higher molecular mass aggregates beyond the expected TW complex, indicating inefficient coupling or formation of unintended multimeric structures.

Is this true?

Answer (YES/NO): NO